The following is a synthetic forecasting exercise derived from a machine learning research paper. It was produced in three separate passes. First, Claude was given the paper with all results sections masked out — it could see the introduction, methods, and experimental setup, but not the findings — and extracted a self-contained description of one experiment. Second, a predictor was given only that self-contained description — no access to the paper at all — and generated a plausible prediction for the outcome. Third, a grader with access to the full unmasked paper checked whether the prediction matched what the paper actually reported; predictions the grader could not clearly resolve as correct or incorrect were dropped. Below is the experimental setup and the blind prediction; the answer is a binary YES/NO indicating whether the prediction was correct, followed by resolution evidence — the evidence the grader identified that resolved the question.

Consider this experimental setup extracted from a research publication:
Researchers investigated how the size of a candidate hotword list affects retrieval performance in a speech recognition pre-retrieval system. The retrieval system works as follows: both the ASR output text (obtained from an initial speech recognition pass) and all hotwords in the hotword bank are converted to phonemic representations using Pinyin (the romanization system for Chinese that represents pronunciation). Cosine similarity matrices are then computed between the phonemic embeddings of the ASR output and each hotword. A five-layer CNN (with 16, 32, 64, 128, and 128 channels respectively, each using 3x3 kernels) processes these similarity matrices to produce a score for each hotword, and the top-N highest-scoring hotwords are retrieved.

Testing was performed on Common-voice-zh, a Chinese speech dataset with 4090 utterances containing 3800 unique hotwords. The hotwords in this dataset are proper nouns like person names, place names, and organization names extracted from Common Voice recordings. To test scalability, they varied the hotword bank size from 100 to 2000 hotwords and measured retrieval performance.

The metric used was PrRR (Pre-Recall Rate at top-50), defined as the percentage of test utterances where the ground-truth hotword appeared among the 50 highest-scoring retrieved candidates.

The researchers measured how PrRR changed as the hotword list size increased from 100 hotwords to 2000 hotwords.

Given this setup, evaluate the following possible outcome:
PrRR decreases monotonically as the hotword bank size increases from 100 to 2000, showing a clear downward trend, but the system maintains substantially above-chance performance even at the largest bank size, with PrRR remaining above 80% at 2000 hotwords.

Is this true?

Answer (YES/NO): NO